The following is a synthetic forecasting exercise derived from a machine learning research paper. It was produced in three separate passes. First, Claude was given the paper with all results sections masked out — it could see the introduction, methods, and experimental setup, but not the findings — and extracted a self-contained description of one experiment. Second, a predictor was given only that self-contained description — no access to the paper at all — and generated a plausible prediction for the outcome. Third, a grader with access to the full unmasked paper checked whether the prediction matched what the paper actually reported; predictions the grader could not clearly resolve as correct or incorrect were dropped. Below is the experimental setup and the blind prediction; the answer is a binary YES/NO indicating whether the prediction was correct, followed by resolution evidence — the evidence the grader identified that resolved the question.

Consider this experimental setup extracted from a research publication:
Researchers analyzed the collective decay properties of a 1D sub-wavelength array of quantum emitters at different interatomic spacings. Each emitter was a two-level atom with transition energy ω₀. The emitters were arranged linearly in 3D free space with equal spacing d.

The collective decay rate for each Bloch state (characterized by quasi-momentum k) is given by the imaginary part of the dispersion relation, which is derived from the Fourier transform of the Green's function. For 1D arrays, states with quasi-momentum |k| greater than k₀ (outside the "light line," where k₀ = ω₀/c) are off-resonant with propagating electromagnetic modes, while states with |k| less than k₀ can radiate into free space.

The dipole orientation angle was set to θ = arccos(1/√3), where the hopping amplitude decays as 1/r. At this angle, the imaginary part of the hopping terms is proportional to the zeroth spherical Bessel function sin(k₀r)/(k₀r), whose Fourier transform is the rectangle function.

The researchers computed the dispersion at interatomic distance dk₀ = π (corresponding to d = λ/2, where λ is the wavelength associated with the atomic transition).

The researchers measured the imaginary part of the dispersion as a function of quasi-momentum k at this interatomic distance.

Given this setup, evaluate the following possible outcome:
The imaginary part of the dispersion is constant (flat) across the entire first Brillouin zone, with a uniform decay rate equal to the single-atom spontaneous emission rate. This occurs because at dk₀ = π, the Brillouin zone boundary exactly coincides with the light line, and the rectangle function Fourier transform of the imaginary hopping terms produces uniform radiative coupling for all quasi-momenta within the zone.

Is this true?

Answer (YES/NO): YES